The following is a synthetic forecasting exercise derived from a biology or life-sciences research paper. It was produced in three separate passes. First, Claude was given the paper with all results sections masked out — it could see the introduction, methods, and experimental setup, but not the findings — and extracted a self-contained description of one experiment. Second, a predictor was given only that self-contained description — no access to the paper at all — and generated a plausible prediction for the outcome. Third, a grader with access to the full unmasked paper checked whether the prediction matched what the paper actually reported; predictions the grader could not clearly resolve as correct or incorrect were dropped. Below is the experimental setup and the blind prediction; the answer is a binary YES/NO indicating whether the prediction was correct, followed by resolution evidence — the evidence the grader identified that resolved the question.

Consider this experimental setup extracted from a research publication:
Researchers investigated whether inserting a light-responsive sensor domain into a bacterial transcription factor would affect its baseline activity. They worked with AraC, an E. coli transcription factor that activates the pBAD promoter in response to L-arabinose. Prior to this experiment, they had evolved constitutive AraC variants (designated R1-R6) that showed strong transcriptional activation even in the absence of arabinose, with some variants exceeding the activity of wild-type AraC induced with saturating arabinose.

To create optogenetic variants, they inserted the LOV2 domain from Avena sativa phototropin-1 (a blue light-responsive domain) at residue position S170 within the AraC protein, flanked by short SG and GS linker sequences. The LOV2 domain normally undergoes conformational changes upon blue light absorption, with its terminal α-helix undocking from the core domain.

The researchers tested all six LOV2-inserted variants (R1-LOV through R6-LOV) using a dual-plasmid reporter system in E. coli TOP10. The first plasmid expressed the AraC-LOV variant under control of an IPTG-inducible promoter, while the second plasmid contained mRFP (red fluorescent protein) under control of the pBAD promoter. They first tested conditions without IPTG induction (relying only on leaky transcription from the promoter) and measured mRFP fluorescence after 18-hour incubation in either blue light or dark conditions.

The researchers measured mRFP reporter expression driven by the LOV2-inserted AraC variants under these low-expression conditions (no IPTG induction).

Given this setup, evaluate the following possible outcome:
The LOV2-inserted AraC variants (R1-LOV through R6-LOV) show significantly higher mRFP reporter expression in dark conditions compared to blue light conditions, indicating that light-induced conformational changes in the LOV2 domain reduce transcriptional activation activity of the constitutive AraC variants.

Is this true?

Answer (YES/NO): NO